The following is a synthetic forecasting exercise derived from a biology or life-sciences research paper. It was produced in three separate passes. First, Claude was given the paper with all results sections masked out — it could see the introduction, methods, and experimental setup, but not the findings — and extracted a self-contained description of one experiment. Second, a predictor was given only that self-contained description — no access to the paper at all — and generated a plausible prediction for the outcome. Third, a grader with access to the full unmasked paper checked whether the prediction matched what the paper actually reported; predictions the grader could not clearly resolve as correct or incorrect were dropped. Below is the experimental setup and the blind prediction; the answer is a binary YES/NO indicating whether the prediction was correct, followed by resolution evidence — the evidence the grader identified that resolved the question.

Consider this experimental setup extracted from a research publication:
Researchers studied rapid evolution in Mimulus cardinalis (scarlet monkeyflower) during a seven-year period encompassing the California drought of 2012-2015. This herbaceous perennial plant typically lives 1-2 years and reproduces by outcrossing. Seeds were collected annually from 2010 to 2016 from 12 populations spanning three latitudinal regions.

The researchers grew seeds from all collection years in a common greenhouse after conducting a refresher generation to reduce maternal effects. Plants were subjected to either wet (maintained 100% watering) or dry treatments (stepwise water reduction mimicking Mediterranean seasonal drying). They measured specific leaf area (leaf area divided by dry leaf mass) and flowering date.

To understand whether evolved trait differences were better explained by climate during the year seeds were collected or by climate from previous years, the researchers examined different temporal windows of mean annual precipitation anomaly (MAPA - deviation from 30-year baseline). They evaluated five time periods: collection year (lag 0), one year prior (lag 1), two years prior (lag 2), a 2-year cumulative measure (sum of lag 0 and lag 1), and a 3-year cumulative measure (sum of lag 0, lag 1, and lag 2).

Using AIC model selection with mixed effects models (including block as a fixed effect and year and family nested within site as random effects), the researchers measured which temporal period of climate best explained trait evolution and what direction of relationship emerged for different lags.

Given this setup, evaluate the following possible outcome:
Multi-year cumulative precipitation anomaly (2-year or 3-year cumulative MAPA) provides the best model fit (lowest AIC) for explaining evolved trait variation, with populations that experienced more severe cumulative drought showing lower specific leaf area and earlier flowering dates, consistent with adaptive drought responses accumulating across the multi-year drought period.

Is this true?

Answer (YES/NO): NO